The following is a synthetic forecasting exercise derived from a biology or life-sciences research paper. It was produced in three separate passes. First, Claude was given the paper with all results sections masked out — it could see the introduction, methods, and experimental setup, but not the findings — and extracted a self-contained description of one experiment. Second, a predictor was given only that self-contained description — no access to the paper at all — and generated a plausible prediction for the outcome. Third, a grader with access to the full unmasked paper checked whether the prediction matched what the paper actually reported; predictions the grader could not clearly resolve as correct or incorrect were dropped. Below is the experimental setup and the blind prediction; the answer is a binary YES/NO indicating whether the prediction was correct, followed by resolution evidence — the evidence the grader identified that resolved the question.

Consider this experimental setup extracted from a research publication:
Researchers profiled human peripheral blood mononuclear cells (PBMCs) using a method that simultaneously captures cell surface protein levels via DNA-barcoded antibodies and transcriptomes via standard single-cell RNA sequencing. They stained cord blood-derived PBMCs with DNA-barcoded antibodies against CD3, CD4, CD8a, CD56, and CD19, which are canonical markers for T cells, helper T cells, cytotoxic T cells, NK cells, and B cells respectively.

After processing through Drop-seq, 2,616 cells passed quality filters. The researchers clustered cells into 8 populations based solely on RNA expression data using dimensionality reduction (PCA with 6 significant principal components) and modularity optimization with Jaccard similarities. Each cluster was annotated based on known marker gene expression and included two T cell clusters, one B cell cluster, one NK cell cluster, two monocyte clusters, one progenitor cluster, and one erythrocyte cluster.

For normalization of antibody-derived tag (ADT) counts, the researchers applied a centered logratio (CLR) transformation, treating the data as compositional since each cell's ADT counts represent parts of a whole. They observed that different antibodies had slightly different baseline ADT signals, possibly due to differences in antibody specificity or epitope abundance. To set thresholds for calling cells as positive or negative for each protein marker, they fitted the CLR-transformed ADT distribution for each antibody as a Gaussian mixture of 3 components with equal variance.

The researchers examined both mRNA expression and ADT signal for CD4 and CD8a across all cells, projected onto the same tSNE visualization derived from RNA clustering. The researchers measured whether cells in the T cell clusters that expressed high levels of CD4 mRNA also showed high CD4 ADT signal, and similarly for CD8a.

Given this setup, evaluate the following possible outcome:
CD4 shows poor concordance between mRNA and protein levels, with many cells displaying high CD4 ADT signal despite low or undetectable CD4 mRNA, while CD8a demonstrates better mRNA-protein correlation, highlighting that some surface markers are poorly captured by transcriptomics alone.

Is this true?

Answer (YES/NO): NO